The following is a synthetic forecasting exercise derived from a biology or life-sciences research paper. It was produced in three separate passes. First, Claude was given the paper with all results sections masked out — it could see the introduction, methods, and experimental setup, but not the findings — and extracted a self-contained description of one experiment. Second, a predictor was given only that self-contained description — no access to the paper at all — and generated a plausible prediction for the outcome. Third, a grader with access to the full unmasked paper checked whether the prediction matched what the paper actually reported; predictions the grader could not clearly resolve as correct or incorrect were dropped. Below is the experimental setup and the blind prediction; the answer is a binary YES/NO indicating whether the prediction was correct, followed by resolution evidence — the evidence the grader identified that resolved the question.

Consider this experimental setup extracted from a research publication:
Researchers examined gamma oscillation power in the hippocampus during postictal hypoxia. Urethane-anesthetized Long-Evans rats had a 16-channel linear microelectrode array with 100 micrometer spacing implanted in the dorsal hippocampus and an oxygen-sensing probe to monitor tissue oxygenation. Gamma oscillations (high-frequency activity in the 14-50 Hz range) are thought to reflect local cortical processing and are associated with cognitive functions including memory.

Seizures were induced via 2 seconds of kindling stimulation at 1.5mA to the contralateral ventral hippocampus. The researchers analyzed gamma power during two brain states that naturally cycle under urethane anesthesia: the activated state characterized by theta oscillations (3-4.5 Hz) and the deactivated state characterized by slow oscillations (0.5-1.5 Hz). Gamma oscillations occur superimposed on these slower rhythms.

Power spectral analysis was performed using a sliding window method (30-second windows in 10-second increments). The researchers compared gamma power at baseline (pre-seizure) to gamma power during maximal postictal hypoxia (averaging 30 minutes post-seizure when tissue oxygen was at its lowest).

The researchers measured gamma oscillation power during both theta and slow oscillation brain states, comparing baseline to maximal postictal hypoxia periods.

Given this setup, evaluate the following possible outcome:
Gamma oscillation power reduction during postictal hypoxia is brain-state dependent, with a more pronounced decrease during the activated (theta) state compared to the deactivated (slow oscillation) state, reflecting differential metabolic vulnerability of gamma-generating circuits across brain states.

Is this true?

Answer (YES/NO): NO